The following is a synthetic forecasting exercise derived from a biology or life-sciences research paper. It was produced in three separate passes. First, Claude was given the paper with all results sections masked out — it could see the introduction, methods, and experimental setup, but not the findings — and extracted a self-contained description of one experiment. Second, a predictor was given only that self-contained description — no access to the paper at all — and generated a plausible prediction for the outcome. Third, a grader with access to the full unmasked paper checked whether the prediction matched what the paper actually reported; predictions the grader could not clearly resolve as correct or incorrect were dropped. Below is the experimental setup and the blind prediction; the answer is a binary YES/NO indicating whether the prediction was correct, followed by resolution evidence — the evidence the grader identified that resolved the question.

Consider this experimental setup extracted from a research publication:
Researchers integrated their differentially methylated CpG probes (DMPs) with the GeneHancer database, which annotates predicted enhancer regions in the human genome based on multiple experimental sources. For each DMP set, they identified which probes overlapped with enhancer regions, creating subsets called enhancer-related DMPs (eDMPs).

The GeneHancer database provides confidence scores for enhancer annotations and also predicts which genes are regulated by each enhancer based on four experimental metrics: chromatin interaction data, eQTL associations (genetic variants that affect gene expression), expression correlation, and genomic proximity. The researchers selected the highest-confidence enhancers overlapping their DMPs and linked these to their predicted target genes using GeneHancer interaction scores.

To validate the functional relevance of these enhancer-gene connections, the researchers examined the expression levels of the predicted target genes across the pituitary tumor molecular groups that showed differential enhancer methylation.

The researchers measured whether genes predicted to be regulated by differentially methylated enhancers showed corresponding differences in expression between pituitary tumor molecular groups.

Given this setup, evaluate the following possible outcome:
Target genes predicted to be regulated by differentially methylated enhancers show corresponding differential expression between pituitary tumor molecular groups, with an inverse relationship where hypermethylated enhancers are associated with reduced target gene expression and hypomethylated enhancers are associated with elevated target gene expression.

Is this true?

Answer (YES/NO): NO